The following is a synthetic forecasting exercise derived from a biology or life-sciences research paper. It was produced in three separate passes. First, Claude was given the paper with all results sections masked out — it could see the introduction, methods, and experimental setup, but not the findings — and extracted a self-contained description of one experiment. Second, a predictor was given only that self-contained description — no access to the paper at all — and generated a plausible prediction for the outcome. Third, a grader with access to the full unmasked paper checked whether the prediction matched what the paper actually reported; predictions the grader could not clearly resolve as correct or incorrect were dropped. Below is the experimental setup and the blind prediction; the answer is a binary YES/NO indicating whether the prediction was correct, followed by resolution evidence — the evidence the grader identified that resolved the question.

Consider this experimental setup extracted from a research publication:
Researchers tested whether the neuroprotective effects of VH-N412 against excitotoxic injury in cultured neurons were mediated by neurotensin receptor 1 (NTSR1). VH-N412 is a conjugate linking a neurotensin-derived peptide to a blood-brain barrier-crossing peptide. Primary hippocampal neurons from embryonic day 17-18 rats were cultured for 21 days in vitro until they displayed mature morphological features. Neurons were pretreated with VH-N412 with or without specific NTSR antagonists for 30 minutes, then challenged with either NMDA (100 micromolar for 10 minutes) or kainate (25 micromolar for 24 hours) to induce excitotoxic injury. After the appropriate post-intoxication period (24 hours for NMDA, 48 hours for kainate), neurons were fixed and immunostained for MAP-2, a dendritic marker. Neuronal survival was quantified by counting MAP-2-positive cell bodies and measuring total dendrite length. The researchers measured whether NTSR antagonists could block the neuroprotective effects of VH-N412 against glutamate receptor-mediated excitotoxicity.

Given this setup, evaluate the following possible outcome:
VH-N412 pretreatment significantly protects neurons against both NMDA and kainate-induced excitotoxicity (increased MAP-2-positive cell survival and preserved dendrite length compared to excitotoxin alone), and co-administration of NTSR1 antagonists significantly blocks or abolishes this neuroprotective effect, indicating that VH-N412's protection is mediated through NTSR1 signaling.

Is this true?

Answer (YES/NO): NO